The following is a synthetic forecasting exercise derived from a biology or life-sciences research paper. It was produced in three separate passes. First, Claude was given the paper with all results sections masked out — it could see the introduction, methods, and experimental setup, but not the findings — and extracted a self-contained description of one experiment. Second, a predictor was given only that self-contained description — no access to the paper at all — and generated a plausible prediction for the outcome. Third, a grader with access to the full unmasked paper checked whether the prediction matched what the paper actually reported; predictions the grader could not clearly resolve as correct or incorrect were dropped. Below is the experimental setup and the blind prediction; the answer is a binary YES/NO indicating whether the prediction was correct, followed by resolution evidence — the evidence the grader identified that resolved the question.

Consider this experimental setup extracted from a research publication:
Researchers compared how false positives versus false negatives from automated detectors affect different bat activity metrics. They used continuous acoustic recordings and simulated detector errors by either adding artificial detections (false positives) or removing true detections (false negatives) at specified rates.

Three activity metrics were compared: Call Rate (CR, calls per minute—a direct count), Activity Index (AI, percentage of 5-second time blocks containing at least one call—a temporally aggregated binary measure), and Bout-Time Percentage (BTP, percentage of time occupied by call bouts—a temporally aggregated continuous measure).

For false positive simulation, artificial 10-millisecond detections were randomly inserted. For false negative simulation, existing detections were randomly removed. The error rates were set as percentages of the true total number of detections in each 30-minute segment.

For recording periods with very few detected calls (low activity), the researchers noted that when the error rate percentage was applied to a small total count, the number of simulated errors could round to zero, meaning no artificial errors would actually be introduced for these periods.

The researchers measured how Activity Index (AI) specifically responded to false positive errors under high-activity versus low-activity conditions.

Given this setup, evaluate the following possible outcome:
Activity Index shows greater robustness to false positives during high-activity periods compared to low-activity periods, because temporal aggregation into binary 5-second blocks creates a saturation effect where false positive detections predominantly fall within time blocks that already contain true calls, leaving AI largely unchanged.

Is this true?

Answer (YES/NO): YES